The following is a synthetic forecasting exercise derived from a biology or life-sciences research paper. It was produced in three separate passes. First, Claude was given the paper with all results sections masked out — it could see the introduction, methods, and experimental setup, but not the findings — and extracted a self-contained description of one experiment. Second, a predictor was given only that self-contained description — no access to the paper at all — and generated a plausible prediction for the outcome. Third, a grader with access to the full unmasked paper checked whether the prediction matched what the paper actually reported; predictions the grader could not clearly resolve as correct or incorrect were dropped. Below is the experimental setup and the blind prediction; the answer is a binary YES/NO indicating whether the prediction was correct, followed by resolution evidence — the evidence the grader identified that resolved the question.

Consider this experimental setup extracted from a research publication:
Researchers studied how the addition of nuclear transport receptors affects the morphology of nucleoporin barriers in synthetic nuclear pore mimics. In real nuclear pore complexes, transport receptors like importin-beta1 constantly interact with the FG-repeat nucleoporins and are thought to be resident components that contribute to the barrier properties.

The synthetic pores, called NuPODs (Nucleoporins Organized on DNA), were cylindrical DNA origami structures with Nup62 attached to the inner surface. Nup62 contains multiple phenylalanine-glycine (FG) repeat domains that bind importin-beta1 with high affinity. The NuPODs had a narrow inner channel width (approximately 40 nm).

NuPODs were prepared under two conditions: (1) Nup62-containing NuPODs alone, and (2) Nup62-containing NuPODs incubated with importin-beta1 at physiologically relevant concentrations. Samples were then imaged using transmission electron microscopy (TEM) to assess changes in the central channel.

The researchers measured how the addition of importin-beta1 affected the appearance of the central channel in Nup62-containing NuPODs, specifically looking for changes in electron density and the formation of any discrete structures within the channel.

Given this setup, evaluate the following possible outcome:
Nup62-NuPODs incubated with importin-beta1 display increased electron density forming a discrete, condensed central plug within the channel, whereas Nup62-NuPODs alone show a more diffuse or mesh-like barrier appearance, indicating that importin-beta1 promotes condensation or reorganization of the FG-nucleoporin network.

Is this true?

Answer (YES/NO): YES